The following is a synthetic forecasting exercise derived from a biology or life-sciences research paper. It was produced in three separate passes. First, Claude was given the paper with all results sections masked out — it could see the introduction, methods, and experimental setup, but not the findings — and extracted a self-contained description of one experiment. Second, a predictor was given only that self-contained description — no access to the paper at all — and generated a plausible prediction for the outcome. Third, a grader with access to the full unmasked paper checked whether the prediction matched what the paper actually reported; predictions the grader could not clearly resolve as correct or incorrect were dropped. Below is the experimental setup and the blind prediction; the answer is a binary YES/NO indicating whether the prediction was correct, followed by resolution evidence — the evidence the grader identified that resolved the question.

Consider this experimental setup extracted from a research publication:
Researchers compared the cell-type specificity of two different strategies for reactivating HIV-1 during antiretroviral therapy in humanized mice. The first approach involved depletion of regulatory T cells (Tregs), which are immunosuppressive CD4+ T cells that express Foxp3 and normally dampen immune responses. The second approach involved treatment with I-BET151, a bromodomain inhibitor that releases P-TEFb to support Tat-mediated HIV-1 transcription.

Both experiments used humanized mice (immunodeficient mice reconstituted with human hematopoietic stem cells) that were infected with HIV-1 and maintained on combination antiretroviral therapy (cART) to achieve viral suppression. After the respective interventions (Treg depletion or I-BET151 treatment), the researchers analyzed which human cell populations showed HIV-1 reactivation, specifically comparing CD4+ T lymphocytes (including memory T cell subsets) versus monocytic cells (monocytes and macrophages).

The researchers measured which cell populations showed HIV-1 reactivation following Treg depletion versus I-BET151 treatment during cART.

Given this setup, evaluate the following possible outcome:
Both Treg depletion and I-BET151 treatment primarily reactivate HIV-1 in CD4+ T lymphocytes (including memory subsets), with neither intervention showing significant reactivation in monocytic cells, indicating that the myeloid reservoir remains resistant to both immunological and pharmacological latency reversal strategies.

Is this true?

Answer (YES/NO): NO